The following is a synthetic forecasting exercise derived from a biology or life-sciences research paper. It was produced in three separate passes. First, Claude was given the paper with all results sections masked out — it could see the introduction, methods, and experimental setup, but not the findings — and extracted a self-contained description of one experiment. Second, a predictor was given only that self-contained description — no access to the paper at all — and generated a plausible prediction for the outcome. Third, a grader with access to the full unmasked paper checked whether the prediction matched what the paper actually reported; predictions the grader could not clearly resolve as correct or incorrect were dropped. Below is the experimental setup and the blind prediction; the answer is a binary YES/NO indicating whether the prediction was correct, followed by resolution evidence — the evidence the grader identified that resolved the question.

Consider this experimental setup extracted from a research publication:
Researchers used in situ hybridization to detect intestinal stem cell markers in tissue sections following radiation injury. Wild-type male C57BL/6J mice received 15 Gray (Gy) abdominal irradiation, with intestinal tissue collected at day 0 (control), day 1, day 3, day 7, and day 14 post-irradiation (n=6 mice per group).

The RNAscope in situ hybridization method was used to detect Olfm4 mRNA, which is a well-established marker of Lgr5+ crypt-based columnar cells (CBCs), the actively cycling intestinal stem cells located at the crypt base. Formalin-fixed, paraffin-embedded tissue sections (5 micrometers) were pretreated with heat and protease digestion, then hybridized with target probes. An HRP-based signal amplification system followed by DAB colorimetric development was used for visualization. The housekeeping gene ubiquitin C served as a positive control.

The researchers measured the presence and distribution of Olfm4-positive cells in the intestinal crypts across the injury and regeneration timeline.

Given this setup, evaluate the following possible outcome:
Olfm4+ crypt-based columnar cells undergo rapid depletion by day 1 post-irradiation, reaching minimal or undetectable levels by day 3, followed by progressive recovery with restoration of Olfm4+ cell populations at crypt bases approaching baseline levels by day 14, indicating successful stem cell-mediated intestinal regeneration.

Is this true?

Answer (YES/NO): YES